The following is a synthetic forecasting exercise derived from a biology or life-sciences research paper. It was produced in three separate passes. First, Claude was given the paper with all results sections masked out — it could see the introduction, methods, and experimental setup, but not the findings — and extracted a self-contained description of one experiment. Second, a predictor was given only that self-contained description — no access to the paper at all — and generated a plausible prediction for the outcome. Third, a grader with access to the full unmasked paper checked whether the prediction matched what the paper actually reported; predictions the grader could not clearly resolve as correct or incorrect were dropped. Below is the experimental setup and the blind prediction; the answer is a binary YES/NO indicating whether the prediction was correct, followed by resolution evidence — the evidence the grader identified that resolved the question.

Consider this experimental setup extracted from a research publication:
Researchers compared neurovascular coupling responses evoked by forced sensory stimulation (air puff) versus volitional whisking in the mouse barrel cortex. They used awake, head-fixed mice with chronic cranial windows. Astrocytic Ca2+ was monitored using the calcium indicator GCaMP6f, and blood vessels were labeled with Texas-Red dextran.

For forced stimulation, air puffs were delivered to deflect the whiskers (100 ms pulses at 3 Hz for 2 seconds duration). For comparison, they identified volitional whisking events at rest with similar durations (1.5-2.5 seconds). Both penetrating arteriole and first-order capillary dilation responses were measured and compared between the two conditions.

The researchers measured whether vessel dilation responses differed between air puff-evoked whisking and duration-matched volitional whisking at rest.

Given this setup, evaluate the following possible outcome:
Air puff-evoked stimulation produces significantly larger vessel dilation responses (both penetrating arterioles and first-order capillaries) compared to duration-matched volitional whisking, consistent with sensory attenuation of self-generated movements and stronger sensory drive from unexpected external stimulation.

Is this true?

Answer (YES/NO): YES